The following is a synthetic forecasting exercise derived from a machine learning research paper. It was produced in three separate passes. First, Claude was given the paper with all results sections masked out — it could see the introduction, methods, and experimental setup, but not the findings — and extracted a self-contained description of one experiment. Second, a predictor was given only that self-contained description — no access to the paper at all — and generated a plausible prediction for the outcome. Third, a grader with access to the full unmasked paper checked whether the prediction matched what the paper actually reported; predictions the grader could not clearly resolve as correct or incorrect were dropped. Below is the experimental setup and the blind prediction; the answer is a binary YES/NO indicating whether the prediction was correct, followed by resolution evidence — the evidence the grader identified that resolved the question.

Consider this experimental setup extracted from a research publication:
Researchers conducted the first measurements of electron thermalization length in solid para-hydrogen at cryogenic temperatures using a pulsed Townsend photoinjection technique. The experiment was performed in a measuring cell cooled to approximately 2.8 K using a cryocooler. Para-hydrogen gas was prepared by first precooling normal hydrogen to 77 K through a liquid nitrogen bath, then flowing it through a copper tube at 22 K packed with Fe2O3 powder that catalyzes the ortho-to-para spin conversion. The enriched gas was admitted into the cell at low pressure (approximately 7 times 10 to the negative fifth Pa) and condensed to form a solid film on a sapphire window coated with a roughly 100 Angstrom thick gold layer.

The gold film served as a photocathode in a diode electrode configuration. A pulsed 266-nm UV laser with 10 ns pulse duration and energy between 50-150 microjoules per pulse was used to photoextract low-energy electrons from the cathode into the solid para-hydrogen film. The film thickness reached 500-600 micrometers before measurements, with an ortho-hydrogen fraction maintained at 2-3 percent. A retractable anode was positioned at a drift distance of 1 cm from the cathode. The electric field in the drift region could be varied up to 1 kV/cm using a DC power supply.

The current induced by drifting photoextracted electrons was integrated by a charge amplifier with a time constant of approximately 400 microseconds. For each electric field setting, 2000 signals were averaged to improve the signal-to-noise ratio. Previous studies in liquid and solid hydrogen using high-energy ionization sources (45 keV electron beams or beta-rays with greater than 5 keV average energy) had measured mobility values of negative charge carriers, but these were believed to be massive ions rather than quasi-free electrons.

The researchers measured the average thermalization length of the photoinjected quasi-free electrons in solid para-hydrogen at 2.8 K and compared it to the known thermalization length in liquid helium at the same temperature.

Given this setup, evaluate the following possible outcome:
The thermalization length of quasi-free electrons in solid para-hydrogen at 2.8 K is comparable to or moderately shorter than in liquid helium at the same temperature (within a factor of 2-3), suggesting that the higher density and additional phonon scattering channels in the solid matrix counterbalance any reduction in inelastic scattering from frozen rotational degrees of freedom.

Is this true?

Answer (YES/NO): NO